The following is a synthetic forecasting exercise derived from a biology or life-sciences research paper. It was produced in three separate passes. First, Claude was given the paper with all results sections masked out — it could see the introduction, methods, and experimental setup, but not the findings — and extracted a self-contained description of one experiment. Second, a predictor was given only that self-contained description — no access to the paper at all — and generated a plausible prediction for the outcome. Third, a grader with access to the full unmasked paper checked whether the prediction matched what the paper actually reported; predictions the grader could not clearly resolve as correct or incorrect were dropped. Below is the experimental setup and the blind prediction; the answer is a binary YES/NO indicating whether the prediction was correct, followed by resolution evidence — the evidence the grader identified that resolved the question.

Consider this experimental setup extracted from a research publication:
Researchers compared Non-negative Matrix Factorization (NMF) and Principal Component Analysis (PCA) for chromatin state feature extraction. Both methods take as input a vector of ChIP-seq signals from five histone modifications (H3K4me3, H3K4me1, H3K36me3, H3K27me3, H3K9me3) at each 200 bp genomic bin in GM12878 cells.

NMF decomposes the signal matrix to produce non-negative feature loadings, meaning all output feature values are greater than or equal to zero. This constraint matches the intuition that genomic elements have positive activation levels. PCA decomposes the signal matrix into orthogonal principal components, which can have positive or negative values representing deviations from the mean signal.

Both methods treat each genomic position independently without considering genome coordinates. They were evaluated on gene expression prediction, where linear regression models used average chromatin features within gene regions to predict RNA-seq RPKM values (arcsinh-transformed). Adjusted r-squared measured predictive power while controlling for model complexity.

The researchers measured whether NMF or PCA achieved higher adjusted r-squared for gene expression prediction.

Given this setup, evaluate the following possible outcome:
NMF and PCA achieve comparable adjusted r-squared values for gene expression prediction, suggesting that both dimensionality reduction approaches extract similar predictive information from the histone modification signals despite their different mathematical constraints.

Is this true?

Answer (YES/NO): NO